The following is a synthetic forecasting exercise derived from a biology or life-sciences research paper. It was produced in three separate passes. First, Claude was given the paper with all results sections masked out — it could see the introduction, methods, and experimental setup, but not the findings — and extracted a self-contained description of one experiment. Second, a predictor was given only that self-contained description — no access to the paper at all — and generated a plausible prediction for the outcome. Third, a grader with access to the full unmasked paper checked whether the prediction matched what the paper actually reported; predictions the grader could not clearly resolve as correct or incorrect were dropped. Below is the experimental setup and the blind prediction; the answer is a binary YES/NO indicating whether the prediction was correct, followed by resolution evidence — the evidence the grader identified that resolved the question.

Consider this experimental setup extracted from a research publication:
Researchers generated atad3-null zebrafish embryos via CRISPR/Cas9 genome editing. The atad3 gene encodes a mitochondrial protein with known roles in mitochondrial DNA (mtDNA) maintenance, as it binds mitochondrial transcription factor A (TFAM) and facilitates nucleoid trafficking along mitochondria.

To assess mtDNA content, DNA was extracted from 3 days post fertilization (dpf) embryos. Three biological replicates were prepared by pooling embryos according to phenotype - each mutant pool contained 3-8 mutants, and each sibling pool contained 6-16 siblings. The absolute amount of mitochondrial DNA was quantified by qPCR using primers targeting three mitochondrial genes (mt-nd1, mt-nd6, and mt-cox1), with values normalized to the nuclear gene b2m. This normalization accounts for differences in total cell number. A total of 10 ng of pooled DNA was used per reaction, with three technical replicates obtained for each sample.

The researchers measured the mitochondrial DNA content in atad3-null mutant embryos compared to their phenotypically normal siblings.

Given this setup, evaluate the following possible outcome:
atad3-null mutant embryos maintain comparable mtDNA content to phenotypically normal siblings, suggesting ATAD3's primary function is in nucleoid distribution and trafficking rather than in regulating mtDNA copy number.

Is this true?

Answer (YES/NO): NO